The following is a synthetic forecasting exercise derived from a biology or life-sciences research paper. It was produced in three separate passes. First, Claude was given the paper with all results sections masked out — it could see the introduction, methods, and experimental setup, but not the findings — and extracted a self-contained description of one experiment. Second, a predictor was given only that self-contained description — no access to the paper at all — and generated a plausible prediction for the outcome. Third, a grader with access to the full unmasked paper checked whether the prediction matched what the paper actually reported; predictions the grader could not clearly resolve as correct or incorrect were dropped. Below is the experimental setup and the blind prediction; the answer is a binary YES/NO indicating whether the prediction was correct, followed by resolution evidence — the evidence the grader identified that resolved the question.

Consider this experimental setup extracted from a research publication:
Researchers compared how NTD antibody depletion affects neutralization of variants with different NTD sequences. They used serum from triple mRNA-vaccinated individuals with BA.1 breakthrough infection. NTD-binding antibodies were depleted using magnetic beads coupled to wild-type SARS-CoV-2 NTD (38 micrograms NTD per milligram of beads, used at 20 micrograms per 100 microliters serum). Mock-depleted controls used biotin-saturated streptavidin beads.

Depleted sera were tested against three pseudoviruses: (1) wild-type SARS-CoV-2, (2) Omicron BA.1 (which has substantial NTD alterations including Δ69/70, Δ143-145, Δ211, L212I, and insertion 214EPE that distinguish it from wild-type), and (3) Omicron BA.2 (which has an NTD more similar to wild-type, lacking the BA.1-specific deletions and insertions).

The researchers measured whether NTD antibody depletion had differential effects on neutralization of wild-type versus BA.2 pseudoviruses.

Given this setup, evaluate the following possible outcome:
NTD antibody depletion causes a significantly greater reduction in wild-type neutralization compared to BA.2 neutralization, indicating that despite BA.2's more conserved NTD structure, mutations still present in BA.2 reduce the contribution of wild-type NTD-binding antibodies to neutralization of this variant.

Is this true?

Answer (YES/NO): YES